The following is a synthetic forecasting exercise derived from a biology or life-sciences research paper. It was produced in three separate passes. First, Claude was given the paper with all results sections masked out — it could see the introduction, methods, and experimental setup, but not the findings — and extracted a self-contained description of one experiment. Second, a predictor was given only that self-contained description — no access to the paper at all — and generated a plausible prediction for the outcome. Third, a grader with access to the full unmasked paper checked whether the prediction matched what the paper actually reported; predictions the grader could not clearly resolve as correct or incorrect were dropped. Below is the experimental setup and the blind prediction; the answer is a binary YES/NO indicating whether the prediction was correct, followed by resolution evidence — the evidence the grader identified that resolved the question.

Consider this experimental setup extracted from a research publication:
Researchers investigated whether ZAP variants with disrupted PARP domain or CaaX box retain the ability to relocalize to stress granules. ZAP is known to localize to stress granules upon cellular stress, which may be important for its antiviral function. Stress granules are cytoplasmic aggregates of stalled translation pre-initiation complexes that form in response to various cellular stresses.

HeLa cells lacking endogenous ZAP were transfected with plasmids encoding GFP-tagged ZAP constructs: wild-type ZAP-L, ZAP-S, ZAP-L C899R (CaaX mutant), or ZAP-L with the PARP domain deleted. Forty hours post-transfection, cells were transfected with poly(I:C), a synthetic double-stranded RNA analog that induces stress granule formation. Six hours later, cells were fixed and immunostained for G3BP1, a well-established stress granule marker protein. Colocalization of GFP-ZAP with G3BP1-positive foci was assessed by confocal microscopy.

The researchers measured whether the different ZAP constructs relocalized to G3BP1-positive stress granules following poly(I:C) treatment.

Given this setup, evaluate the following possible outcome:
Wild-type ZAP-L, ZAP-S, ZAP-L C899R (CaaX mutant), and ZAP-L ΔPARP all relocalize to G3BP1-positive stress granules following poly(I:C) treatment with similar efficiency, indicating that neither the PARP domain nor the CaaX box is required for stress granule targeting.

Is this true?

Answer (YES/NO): YES